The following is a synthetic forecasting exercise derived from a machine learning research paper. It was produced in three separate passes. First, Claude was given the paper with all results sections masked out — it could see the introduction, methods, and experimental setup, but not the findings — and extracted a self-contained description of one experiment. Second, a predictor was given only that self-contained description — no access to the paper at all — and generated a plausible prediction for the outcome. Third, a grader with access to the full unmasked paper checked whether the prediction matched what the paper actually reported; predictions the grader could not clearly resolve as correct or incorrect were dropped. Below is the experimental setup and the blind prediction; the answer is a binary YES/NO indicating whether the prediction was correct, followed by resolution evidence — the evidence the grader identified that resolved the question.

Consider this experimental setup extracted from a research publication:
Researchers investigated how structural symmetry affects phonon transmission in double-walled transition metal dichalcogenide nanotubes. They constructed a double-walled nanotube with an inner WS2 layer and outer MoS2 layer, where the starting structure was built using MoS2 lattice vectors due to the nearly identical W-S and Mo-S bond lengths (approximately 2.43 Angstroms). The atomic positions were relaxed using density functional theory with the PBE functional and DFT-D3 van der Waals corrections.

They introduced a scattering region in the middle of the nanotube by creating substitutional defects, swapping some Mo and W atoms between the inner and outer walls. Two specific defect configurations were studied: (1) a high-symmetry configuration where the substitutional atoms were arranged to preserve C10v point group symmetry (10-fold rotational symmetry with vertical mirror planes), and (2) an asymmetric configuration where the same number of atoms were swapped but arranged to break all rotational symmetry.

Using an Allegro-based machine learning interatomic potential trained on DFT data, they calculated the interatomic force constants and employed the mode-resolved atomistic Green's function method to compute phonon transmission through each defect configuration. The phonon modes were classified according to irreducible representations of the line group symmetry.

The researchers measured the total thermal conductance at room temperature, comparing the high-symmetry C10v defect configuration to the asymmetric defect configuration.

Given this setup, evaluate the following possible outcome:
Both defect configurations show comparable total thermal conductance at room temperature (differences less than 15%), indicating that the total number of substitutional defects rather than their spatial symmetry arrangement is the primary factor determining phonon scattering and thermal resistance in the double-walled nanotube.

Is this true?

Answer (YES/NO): NO